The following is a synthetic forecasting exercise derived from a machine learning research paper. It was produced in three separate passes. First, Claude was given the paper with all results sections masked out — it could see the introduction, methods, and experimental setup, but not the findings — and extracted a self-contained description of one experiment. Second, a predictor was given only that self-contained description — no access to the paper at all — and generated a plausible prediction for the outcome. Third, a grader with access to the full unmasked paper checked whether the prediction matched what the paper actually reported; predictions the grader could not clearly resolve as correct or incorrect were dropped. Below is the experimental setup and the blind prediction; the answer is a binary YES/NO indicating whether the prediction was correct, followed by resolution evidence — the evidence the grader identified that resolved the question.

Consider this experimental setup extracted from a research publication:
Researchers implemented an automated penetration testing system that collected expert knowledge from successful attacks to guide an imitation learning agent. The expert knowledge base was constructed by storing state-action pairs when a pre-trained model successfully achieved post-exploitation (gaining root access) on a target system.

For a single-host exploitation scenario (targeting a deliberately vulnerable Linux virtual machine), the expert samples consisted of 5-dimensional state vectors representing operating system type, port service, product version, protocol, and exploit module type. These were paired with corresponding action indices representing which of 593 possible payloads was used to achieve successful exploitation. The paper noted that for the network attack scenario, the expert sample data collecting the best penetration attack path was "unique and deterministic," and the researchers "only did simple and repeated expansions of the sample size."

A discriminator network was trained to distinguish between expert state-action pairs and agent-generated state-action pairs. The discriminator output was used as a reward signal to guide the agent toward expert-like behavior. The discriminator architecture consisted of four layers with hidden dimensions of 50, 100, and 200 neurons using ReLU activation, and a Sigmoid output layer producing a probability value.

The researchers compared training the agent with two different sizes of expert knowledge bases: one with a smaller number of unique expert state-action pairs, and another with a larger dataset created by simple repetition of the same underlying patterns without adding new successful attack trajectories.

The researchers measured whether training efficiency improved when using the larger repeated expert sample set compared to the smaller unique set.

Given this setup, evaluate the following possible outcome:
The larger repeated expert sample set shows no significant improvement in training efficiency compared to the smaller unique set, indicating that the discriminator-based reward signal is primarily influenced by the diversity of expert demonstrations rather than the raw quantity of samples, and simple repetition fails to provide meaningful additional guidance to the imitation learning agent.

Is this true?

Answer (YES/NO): NO